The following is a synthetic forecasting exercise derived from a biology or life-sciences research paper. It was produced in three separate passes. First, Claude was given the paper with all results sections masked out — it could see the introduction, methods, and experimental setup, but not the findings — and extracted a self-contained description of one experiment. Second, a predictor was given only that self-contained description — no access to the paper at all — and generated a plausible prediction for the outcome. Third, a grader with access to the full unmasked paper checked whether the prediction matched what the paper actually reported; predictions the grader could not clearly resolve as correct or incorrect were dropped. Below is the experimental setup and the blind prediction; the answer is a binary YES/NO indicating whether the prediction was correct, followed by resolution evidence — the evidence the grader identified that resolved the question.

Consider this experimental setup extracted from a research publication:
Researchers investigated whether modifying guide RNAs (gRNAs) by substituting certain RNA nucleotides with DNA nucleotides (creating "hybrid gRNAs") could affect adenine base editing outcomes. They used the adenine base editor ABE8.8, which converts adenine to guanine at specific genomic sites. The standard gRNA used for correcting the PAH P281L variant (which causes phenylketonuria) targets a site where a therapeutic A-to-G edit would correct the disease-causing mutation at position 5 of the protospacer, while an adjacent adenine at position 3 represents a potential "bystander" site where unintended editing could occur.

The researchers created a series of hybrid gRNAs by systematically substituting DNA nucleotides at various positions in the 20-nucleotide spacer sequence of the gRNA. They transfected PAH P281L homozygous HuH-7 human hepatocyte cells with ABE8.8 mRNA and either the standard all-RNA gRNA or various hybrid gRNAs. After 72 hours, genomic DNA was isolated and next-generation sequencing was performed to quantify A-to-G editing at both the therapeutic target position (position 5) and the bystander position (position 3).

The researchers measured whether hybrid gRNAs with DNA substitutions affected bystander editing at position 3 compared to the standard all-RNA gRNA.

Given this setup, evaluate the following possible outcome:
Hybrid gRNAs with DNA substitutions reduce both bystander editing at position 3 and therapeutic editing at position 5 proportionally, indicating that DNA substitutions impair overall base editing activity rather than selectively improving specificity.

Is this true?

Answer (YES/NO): NO